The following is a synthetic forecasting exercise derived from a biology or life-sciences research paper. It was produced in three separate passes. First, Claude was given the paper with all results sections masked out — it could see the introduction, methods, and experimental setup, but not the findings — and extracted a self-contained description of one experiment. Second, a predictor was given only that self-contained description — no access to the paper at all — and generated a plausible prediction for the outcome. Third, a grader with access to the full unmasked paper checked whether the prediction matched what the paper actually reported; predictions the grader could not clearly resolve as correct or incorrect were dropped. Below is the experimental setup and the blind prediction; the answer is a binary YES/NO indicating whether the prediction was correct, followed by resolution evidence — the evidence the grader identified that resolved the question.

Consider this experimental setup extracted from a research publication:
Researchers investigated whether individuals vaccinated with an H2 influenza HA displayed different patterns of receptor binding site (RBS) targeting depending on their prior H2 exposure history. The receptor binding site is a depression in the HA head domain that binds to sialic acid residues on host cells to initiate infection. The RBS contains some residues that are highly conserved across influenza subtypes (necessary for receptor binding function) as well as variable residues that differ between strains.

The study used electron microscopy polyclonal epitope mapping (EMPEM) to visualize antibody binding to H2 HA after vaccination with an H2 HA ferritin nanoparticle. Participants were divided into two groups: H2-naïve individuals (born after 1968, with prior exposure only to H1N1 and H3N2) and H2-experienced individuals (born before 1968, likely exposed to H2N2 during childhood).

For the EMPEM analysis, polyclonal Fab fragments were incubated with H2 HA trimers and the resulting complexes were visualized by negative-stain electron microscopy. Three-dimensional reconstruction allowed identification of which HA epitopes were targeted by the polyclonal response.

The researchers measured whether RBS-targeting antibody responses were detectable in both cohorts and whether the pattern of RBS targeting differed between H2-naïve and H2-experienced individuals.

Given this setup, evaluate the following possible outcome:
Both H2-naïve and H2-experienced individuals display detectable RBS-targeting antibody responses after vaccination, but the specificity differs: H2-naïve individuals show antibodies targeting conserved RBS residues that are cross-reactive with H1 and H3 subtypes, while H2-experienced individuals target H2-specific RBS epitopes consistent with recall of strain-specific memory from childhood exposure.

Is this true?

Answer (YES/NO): YES